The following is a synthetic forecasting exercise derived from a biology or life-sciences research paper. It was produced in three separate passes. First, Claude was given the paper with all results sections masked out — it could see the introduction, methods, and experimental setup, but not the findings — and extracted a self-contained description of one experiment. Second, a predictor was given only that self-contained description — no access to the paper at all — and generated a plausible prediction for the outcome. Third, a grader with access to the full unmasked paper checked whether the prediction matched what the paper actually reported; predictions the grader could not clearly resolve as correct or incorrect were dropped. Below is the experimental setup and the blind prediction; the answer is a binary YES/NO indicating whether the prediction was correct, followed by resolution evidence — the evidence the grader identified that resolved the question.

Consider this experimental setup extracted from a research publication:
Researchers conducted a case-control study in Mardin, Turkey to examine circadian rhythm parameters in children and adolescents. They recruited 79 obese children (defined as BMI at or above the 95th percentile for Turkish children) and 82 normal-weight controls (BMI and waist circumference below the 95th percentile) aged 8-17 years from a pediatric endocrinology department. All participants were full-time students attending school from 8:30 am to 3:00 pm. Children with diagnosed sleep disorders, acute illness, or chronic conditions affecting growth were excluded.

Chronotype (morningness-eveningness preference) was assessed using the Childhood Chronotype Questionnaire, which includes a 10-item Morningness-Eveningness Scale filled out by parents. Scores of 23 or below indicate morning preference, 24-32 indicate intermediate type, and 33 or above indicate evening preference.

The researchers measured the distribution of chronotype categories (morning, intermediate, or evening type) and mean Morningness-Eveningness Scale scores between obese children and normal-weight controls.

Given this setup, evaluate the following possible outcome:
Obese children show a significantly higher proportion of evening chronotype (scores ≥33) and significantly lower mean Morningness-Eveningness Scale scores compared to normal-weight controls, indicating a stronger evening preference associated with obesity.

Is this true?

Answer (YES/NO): NO